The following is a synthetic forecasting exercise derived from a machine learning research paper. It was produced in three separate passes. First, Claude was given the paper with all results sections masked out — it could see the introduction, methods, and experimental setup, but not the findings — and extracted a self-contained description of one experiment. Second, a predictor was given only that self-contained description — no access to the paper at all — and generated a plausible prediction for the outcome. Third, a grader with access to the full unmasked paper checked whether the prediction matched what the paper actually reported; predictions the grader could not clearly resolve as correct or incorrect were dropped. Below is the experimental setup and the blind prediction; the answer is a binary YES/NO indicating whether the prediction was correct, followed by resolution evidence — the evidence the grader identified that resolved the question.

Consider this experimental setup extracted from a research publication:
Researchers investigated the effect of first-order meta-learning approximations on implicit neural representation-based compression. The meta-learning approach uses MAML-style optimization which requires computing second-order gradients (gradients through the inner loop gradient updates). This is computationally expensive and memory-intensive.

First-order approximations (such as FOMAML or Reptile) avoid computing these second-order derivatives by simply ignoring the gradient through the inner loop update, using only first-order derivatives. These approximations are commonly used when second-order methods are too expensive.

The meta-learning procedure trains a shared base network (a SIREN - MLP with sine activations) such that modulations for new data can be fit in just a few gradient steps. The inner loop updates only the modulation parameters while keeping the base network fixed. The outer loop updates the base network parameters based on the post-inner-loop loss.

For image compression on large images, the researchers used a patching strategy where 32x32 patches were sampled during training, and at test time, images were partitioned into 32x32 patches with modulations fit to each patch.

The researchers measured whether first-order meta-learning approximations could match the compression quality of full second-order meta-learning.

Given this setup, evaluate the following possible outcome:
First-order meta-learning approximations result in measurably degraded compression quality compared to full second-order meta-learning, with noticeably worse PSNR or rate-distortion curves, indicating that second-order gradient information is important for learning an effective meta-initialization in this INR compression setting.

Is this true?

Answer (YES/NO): YES